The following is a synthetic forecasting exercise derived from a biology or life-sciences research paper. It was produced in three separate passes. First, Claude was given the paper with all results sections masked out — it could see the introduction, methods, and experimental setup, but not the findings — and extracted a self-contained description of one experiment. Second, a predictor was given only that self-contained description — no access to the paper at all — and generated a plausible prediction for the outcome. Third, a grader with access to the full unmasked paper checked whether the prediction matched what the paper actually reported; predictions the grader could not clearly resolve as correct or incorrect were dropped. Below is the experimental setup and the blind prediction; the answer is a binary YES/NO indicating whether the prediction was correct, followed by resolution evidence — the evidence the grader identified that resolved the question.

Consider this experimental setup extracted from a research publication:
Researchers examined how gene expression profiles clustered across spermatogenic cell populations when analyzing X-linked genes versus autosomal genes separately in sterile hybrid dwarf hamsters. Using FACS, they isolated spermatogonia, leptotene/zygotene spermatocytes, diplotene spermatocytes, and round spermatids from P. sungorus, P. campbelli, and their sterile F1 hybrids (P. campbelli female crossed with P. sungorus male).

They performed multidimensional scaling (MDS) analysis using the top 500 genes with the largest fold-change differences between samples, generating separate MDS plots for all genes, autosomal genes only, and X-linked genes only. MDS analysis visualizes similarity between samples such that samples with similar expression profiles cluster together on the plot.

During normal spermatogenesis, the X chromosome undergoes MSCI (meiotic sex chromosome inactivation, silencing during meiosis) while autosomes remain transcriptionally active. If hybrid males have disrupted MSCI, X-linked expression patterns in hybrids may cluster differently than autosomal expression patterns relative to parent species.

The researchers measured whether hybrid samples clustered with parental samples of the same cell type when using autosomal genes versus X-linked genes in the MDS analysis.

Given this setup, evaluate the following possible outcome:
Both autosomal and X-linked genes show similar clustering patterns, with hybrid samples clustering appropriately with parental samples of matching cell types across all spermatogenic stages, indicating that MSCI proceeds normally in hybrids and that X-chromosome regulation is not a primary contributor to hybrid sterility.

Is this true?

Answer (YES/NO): NO